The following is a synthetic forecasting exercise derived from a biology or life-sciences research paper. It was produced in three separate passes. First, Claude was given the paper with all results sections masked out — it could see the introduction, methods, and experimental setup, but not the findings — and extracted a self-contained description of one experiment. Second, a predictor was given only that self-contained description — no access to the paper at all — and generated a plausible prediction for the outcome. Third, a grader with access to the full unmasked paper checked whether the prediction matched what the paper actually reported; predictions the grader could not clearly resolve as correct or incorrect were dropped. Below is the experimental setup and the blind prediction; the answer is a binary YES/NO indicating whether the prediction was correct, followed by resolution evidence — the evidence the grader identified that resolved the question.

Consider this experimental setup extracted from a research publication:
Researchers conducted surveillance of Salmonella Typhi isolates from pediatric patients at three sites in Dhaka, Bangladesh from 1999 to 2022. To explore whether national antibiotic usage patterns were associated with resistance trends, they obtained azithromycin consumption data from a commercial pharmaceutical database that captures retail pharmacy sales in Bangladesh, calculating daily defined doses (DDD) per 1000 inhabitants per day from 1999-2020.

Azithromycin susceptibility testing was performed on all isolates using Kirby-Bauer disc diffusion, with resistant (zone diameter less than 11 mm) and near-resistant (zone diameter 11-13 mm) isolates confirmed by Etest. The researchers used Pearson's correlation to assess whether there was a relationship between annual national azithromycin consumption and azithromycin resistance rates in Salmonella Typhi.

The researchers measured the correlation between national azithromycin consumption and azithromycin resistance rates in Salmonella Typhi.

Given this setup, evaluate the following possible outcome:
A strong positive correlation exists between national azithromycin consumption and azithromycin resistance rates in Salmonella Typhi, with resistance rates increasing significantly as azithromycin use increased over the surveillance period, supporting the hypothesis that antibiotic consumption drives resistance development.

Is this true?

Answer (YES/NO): NO